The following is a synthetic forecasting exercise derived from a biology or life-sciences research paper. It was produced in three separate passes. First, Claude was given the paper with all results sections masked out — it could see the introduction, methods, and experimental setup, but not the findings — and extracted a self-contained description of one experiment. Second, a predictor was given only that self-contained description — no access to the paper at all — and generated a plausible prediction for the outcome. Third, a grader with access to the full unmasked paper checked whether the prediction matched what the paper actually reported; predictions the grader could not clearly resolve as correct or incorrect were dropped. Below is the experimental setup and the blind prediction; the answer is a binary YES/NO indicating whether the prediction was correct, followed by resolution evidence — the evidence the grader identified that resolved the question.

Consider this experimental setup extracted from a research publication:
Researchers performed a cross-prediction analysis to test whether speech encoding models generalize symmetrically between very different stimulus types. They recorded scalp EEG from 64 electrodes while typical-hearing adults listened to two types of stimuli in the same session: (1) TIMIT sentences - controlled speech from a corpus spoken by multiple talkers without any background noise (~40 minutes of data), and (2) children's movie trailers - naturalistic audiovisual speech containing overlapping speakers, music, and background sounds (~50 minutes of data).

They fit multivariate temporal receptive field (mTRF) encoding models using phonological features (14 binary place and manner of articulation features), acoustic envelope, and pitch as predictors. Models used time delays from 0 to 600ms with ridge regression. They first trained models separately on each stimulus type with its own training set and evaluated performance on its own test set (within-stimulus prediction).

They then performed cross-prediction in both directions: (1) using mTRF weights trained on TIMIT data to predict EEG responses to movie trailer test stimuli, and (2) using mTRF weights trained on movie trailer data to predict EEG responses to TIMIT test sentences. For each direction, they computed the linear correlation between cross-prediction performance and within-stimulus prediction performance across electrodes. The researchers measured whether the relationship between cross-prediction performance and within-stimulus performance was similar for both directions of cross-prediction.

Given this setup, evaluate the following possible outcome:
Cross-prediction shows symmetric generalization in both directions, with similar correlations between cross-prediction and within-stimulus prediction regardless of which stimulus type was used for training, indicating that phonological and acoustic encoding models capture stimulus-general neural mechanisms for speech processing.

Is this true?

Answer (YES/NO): YES